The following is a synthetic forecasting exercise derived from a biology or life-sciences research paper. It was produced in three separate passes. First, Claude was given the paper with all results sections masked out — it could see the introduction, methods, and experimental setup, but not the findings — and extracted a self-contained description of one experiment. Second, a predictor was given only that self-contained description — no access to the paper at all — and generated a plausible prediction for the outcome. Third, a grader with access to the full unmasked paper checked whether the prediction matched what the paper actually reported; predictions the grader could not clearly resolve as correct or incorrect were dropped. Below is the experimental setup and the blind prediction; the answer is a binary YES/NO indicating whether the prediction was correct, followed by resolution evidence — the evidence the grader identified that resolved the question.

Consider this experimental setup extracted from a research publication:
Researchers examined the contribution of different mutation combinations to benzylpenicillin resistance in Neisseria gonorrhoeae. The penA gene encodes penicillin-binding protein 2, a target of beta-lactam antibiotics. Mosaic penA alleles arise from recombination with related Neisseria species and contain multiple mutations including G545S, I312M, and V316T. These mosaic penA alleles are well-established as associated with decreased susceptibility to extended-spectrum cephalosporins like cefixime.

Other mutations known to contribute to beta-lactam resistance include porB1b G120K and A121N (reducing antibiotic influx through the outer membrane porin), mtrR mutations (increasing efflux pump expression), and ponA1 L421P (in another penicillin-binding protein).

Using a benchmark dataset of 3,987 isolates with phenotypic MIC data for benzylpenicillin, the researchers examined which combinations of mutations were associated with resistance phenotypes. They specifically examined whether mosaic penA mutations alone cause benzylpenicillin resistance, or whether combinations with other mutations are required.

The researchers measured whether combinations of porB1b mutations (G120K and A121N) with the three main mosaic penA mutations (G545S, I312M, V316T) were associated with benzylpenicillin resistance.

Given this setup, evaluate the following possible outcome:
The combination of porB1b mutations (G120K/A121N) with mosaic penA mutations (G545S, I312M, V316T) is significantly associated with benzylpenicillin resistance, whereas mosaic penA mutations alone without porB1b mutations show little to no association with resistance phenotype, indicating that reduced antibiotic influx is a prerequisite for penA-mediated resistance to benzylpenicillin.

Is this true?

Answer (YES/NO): YES